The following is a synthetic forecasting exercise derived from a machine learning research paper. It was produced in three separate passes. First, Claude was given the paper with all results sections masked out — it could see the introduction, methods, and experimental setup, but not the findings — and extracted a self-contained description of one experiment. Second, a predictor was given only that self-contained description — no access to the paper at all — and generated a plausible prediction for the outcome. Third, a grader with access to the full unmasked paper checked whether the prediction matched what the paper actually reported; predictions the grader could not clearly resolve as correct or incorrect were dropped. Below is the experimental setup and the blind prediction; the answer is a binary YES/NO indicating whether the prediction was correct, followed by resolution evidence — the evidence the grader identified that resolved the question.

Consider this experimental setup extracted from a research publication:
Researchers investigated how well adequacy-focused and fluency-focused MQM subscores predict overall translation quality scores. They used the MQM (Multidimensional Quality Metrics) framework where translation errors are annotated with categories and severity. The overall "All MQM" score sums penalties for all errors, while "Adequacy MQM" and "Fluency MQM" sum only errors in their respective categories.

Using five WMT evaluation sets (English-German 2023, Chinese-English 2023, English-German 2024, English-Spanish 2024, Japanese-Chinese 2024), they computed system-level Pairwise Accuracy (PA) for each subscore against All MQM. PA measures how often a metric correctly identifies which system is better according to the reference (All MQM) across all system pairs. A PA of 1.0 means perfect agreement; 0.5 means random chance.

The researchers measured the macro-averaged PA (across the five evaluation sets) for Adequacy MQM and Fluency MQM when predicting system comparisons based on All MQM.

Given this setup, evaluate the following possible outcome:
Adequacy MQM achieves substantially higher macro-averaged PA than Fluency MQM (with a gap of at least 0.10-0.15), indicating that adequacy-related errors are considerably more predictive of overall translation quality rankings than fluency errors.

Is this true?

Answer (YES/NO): YES